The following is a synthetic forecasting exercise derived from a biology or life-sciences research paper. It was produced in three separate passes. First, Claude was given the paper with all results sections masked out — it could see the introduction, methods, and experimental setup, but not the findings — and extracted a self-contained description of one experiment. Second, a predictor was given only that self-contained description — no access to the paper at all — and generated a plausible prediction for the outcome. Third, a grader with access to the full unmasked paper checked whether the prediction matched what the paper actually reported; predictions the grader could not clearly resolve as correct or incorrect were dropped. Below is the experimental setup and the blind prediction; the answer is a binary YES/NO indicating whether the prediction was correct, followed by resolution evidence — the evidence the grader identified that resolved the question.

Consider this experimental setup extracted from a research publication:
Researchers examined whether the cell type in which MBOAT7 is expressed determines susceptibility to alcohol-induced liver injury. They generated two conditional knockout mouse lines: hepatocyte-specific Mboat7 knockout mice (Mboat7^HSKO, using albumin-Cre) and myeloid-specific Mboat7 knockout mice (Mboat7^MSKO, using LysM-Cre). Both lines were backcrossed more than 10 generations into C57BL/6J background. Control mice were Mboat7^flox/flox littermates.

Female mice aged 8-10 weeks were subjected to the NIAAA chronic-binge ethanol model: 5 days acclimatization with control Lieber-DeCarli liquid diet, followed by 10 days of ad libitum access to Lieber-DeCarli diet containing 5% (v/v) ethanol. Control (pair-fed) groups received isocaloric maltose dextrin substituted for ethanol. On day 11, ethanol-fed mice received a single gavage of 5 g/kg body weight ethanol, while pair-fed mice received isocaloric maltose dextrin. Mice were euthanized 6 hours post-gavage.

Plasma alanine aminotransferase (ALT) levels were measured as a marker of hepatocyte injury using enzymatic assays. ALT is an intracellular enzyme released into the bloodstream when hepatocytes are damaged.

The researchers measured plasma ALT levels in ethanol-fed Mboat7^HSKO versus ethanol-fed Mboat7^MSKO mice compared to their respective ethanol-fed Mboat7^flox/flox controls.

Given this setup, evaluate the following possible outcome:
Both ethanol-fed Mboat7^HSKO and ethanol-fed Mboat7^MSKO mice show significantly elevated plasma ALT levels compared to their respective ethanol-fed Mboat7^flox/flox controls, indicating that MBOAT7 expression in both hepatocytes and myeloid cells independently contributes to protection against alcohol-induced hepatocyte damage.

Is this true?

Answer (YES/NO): NO